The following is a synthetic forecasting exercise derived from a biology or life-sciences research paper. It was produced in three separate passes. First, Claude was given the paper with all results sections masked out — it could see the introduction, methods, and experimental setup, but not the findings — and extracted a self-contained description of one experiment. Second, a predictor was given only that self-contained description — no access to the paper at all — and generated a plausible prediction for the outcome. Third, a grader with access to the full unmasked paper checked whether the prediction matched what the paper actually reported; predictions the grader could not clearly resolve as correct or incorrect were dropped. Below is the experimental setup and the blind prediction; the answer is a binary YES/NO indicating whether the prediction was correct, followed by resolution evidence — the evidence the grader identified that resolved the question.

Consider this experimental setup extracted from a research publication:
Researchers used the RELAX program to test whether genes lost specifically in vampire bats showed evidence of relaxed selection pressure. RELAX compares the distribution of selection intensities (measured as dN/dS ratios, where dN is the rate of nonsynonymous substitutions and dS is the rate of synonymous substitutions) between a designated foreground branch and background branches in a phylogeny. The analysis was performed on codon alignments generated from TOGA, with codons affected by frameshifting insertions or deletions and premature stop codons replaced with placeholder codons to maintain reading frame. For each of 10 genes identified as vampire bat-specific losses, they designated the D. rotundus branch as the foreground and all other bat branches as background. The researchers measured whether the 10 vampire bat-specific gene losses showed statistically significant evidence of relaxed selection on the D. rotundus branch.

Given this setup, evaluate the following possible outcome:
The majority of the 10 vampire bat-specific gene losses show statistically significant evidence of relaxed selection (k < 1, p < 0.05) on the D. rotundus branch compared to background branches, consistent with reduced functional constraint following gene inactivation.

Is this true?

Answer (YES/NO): YES